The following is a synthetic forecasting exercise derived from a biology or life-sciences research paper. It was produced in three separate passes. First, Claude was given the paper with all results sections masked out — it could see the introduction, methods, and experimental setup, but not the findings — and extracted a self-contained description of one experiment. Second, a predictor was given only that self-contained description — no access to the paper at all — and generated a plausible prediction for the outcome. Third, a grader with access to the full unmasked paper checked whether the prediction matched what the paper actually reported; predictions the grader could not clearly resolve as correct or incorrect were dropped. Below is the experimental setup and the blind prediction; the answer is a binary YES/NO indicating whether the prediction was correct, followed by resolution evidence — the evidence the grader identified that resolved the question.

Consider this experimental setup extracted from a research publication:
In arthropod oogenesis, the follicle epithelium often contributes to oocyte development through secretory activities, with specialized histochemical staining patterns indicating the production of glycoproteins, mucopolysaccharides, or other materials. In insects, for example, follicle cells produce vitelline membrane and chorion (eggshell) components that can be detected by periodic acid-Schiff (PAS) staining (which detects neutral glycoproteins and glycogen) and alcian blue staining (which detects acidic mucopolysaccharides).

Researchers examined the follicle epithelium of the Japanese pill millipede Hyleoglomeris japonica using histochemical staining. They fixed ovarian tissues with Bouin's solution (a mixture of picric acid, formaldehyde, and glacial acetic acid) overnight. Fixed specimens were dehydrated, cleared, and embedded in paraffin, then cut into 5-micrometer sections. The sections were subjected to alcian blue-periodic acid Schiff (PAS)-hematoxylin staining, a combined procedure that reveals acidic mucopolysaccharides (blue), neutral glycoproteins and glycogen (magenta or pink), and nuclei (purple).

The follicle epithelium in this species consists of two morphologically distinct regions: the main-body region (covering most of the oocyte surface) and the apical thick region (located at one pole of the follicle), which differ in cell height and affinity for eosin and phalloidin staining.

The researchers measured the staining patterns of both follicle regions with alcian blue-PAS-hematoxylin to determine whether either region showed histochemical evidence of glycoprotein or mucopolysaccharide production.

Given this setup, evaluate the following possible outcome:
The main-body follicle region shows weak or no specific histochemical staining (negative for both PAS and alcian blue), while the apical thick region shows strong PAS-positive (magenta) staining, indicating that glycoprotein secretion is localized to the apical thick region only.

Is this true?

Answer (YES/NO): YES